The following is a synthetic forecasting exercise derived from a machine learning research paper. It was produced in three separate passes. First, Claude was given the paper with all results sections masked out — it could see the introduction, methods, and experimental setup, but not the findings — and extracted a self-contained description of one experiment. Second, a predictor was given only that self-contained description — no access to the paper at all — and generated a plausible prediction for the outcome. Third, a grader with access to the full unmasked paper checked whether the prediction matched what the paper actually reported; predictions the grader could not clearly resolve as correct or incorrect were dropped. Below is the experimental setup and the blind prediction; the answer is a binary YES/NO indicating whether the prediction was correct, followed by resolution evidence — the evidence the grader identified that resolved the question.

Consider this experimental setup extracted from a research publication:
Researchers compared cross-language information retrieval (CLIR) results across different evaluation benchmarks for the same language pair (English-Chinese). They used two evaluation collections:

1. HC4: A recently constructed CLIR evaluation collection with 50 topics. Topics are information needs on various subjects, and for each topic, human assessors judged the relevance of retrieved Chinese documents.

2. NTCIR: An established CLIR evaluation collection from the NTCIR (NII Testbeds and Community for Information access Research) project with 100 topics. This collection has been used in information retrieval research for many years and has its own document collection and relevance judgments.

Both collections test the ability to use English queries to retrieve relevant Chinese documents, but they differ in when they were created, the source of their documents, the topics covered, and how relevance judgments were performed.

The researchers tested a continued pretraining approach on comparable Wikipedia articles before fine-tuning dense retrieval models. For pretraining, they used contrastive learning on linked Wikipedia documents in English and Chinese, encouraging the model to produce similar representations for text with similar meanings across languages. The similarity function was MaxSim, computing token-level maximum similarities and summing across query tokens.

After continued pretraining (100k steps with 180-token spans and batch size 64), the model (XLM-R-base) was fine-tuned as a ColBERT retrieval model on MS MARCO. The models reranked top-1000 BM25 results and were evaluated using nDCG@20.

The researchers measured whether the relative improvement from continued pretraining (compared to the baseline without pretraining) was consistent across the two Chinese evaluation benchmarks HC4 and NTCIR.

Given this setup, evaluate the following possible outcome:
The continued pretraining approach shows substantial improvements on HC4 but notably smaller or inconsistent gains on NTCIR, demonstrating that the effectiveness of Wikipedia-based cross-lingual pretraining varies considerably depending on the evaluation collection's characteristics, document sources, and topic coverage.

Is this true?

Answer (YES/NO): NO